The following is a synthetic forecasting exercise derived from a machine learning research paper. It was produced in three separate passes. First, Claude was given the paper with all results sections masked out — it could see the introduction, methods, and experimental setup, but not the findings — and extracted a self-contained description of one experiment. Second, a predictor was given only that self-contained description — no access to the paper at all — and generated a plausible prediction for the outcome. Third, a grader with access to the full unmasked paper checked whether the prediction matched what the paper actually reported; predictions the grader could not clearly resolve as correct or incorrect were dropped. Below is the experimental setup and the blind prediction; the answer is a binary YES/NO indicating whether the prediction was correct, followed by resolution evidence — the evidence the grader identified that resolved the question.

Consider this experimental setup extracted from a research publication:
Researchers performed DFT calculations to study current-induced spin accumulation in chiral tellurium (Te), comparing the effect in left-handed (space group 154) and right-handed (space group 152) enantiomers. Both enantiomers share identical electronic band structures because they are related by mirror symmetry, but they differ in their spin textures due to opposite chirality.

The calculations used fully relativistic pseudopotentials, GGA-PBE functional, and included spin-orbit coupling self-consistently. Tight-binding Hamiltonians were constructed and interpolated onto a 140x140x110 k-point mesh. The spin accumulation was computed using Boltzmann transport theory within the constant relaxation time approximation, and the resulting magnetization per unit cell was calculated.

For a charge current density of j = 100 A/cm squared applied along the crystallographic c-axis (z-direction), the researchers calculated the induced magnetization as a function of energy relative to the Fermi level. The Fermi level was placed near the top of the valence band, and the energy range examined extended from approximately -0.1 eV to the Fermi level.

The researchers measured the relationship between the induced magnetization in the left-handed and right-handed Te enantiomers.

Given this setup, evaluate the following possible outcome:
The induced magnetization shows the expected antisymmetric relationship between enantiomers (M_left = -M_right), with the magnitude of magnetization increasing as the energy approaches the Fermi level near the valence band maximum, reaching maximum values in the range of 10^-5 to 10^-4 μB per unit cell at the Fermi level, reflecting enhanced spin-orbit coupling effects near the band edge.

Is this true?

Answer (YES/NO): NO